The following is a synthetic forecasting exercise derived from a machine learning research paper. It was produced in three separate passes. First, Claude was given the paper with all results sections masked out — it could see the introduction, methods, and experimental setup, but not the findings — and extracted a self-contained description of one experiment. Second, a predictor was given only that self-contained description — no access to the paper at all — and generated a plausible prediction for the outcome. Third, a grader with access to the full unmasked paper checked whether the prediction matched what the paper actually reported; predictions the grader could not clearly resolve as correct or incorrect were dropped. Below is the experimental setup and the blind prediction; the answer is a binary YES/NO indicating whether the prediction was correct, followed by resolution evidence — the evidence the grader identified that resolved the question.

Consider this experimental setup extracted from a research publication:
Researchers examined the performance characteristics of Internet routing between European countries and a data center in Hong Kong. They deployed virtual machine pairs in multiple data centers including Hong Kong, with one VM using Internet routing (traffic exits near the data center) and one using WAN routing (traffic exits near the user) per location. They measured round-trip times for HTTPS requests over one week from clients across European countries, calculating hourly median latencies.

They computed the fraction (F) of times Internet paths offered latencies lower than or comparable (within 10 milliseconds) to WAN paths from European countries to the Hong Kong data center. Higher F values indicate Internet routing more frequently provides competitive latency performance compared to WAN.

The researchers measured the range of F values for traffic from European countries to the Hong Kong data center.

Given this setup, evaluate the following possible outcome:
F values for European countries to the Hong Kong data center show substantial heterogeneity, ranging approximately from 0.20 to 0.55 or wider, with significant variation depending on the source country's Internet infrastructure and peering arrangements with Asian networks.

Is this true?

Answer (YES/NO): NO